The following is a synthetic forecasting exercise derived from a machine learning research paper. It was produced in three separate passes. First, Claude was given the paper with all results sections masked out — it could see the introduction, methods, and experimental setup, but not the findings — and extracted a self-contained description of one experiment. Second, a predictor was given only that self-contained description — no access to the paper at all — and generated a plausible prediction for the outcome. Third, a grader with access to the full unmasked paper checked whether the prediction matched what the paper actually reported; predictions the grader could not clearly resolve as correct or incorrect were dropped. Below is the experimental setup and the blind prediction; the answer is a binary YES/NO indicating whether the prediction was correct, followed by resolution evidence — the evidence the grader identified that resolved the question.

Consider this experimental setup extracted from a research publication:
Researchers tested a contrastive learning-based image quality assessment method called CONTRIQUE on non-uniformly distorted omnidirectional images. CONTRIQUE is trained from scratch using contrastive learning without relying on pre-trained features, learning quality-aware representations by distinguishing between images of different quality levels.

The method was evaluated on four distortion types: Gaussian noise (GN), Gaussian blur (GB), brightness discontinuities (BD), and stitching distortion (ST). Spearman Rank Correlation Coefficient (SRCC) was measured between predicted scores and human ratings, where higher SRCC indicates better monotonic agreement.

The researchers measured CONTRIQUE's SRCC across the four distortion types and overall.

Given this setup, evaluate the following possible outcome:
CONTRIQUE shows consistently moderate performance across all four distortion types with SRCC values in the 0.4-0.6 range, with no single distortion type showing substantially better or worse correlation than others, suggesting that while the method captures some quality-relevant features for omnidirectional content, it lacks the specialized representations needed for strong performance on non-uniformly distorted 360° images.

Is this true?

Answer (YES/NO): NO